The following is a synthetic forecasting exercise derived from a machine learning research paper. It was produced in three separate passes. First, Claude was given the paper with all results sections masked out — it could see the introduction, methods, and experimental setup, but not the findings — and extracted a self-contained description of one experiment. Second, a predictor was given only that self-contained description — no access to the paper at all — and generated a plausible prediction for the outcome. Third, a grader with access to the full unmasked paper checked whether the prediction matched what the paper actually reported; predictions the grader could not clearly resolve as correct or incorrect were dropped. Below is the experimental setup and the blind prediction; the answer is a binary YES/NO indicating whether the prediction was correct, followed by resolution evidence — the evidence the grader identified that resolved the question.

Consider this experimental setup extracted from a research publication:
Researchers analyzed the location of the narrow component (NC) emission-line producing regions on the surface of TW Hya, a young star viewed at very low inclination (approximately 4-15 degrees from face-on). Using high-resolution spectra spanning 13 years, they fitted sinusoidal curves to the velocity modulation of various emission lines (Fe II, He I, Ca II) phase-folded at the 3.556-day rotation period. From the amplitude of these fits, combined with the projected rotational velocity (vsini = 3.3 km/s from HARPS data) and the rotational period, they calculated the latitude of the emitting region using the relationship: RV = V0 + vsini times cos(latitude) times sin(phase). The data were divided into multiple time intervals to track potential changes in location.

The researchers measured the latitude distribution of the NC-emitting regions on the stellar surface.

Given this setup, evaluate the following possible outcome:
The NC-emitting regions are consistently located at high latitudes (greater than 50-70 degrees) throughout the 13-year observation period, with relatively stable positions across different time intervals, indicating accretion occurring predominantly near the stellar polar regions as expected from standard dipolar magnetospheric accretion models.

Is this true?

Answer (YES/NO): NO